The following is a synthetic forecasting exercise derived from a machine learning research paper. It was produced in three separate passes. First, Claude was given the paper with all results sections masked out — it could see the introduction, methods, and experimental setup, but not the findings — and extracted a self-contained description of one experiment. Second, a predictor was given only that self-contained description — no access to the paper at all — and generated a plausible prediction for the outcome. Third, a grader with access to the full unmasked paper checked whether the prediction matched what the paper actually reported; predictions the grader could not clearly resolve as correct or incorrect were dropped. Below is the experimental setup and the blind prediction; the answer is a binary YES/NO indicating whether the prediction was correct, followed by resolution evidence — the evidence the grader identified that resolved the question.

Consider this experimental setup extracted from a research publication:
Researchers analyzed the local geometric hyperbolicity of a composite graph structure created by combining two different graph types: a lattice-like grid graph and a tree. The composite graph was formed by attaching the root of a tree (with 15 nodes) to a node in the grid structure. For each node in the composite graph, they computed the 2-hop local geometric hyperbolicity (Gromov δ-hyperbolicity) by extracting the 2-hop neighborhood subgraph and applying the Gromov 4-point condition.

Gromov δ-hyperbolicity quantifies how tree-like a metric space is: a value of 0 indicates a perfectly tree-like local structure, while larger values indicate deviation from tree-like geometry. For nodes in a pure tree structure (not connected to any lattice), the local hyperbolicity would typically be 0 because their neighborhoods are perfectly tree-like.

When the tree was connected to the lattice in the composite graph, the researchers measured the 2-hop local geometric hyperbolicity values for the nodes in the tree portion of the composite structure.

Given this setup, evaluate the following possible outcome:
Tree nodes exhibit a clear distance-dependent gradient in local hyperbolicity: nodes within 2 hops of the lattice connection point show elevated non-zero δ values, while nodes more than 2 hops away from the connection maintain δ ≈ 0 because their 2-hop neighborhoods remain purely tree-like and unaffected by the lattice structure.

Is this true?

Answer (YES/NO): NO